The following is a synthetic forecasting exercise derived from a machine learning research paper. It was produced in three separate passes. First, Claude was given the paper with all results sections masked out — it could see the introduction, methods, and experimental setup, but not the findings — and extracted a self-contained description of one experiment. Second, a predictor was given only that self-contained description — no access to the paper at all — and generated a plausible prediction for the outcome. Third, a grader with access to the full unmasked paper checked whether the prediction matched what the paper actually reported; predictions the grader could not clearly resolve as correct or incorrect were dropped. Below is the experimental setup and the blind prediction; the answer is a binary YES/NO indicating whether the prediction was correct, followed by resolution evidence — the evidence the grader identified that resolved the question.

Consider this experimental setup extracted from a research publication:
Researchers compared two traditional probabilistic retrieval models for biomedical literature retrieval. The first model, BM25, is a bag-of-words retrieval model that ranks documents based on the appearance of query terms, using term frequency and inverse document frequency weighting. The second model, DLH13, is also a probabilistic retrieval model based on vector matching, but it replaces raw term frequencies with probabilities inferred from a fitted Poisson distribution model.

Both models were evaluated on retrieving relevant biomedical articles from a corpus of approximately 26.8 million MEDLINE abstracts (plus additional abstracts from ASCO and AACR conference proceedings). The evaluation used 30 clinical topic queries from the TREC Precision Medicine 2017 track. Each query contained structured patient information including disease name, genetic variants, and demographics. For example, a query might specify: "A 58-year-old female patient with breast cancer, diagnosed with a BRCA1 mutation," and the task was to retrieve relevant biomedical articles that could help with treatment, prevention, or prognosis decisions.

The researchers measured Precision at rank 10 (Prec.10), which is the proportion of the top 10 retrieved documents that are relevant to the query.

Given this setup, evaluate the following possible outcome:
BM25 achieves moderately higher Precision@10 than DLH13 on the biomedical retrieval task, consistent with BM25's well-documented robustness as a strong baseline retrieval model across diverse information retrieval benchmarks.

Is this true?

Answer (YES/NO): NO